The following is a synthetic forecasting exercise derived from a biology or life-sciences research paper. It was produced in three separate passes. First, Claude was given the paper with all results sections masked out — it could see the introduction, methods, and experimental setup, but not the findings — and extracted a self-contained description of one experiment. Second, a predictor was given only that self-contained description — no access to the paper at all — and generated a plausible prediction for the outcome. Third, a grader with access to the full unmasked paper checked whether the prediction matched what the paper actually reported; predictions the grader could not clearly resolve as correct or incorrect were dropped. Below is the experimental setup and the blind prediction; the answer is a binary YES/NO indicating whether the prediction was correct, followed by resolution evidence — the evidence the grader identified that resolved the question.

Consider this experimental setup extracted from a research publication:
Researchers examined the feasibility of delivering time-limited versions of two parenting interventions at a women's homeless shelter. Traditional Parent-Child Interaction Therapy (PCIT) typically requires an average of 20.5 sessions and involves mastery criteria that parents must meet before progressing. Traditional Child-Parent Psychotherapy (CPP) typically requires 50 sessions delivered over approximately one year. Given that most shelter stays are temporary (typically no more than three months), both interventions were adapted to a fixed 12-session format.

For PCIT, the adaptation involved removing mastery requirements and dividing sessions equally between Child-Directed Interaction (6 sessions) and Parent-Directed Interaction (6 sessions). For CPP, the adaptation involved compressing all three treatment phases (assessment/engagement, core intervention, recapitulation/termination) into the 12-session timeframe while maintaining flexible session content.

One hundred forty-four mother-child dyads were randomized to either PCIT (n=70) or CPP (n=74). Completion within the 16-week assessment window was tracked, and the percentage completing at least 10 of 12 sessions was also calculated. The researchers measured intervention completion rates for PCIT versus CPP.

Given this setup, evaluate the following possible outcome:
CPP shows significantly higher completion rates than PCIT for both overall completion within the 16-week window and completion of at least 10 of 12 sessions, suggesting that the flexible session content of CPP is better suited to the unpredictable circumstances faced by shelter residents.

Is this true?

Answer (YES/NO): NO